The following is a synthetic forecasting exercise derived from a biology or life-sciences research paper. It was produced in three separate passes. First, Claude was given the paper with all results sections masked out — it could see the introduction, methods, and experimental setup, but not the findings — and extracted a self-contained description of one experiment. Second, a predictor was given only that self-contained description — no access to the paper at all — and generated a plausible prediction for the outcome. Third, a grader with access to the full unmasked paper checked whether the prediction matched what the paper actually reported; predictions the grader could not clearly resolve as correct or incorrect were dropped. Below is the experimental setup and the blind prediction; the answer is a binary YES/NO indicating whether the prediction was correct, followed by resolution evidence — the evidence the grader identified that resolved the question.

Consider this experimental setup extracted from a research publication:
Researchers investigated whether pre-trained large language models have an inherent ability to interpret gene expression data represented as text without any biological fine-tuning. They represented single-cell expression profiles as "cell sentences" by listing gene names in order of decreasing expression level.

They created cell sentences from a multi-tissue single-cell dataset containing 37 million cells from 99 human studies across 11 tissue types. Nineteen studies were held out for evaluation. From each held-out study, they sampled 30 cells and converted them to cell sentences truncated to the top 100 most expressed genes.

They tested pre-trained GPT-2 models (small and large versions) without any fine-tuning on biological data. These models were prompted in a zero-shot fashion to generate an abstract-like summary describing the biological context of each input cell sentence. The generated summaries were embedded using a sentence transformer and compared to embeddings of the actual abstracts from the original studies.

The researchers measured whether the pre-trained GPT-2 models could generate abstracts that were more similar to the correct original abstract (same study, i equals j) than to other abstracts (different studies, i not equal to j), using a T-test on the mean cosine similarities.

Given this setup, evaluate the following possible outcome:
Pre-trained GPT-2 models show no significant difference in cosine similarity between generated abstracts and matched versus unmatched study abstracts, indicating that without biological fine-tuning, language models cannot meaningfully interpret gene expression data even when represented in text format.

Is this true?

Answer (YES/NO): YES